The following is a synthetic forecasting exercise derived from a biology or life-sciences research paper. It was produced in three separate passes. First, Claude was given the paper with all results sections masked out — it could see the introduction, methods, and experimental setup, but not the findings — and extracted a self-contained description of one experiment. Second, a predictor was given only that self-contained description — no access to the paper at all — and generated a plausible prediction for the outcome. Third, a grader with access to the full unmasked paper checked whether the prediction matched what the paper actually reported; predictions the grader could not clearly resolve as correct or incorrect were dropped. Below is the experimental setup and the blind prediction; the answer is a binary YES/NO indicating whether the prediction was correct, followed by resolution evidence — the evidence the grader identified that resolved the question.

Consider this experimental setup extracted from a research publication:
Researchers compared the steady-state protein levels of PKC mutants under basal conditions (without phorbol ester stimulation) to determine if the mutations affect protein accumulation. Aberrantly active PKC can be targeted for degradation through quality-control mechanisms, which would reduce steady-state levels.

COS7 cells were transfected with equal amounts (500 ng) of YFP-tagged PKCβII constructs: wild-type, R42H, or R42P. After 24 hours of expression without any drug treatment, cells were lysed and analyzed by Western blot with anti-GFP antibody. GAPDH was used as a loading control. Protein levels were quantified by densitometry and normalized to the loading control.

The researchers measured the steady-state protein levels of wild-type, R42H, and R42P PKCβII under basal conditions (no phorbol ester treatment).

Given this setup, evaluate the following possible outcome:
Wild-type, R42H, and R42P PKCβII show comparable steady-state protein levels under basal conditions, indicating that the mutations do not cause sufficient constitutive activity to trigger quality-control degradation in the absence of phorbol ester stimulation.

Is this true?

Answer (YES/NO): NO